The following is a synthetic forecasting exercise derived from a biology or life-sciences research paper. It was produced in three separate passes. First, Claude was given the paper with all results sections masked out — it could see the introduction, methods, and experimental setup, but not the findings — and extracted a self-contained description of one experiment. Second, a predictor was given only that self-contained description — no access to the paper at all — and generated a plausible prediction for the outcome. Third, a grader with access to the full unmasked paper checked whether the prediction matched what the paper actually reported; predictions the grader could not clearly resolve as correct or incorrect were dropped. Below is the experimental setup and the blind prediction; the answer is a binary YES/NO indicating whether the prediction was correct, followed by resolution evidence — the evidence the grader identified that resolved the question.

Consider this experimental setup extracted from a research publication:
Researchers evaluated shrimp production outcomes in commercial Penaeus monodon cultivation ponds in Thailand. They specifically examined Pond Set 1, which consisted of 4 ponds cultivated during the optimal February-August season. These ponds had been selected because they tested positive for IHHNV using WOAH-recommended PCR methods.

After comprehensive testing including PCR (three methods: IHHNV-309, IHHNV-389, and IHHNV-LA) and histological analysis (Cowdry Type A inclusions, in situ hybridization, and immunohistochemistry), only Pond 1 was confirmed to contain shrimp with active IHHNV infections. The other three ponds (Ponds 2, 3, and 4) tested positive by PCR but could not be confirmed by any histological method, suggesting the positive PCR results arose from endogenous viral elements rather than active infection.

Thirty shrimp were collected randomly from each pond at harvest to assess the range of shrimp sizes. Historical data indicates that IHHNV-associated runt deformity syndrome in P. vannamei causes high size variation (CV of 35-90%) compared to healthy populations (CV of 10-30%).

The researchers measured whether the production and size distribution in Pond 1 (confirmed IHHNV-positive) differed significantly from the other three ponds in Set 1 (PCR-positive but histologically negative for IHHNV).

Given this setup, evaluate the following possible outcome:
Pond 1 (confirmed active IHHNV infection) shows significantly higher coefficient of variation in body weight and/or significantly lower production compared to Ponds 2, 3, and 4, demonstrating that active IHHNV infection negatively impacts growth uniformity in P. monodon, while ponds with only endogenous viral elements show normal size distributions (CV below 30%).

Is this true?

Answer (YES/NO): NO